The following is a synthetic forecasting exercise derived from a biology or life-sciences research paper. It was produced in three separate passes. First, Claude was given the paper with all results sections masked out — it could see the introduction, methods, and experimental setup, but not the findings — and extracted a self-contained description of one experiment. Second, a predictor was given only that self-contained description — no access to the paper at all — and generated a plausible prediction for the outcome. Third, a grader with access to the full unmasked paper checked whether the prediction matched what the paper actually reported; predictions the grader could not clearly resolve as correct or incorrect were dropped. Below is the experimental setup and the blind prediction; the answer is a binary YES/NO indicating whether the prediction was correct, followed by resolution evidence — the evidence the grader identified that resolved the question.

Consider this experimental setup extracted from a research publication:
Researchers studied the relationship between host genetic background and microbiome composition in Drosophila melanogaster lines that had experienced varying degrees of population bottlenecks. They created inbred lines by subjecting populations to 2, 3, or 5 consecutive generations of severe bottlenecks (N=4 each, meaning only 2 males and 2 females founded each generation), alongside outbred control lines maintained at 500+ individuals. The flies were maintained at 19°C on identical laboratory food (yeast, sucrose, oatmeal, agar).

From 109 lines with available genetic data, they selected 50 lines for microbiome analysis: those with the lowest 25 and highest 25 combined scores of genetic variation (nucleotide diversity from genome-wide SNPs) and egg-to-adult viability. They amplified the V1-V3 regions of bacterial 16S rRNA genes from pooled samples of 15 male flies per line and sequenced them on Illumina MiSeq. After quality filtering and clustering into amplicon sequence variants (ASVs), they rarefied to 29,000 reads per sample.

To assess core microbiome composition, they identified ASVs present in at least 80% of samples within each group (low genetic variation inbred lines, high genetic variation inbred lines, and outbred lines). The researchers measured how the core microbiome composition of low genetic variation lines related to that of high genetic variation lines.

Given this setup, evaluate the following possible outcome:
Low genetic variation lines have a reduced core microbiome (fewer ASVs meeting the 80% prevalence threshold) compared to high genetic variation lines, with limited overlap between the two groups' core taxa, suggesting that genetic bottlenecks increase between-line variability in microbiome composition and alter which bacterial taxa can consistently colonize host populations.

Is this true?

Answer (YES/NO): NO